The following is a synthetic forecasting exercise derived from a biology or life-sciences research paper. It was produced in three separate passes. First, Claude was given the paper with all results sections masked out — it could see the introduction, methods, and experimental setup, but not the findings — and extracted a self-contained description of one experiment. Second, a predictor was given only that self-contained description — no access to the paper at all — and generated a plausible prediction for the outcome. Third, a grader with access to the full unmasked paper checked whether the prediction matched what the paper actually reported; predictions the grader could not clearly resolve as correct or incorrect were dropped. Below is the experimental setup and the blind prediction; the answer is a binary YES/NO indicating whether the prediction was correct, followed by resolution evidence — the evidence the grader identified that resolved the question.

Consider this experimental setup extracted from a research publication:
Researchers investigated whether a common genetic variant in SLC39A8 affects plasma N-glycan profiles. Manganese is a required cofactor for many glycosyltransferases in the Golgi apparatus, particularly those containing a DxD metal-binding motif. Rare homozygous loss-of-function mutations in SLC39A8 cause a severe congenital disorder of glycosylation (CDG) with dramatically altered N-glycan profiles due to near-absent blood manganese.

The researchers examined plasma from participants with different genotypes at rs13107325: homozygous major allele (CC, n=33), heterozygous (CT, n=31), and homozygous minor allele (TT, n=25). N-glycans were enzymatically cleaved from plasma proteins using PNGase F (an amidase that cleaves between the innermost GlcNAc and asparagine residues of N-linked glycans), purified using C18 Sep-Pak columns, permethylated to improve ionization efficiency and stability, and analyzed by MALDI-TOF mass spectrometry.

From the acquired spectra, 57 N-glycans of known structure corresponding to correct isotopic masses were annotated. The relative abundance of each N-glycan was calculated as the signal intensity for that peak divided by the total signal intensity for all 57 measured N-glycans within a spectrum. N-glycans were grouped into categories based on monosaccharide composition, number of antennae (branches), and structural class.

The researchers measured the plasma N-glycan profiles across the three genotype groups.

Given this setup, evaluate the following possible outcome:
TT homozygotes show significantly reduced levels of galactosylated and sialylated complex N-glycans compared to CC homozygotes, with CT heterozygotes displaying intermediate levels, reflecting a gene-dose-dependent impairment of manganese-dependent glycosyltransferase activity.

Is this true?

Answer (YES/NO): NO